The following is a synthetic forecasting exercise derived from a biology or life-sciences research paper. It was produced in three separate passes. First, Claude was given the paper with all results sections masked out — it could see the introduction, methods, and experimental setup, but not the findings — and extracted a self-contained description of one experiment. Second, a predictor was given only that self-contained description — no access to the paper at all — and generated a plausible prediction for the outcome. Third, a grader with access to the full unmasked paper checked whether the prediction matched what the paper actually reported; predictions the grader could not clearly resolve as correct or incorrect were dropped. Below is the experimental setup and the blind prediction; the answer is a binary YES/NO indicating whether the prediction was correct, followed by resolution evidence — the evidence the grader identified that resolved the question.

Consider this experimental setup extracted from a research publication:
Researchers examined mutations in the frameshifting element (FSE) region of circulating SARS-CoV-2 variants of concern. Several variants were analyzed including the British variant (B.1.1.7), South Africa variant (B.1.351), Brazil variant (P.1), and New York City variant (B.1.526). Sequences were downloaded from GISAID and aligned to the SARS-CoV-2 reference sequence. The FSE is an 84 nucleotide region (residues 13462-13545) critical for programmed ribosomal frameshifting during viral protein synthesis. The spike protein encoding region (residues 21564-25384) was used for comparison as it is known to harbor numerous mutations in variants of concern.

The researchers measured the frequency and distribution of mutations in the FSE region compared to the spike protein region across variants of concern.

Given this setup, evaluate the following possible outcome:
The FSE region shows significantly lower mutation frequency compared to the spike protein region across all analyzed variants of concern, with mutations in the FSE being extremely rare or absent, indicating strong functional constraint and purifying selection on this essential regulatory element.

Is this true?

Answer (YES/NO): YES